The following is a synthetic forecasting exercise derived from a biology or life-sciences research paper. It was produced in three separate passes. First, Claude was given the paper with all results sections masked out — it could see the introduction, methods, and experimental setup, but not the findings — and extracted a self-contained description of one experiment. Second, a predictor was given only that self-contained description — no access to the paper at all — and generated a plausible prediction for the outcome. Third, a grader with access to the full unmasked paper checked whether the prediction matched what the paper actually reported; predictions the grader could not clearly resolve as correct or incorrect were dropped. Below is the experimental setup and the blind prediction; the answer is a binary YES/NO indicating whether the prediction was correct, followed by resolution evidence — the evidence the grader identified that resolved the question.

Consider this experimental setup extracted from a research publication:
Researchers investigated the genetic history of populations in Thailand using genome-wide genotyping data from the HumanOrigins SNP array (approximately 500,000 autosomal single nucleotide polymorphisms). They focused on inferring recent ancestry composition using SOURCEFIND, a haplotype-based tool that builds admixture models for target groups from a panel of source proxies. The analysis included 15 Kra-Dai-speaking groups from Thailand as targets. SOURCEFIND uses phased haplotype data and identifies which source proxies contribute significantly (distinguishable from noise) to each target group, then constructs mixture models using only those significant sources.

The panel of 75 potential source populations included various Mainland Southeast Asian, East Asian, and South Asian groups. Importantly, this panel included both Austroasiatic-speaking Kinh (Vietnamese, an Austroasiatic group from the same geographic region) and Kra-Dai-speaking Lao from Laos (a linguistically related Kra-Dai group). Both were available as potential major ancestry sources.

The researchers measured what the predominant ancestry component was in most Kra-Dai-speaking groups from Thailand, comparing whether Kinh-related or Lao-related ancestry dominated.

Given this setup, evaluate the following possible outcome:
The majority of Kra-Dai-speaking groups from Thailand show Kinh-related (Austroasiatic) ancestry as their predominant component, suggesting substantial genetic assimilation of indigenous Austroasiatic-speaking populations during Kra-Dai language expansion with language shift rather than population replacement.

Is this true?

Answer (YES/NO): NO